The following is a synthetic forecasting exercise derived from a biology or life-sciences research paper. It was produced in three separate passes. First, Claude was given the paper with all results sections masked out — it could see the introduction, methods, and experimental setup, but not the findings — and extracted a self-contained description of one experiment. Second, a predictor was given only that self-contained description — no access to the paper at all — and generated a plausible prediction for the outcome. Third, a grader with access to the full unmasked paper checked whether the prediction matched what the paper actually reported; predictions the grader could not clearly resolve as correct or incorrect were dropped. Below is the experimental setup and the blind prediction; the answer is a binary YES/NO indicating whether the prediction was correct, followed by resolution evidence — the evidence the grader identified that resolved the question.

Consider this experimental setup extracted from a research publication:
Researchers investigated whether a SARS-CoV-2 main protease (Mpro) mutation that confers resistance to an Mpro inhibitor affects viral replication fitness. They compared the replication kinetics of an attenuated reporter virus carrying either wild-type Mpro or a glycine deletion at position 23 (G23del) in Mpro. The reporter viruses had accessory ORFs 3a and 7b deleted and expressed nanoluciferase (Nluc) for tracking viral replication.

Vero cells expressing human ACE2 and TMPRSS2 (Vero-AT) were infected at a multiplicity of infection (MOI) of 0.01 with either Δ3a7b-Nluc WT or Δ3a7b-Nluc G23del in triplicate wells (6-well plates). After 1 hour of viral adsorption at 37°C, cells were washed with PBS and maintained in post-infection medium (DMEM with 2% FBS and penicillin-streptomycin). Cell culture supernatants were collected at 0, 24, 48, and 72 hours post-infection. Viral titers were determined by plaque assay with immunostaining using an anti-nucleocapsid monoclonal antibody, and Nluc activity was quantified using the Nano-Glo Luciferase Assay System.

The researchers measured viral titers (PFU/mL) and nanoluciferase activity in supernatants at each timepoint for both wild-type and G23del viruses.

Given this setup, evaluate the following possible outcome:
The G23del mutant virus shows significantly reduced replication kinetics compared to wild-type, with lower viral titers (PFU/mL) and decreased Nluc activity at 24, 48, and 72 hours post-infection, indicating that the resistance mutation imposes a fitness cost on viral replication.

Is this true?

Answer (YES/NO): NO